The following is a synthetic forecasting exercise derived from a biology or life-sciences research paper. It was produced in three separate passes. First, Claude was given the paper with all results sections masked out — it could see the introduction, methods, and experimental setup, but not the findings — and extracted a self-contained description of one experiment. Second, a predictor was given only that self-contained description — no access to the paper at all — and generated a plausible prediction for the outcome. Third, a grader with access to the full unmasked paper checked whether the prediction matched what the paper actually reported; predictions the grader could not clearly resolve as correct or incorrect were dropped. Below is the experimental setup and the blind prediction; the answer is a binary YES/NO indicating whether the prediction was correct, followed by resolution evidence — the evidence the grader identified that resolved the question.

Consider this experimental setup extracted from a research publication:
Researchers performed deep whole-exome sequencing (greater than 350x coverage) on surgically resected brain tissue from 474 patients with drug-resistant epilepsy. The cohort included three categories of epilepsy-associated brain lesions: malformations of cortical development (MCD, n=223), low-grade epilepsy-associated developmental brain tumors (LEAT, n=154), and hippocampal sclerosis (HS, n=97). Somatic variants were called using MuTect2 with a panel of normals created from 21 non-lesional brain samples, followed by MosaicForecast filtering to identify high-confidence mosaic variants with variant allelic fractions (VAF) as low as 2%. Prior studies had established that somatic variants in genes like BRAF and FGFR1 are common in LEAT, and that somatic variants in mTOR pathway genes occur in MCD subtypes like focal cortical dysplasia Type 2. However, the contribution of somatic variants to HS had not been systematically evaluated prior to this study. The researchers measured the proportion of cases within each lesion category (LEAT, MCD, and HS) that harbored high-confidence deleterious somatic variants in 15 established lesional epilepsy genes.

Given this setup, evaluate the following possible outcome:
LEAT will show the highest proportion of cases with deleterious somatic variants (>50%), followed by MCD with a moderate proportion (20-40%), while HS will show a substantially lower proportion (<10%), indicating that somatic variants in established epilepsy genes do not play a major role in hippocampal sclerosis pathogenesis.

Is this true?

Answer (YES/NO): YES